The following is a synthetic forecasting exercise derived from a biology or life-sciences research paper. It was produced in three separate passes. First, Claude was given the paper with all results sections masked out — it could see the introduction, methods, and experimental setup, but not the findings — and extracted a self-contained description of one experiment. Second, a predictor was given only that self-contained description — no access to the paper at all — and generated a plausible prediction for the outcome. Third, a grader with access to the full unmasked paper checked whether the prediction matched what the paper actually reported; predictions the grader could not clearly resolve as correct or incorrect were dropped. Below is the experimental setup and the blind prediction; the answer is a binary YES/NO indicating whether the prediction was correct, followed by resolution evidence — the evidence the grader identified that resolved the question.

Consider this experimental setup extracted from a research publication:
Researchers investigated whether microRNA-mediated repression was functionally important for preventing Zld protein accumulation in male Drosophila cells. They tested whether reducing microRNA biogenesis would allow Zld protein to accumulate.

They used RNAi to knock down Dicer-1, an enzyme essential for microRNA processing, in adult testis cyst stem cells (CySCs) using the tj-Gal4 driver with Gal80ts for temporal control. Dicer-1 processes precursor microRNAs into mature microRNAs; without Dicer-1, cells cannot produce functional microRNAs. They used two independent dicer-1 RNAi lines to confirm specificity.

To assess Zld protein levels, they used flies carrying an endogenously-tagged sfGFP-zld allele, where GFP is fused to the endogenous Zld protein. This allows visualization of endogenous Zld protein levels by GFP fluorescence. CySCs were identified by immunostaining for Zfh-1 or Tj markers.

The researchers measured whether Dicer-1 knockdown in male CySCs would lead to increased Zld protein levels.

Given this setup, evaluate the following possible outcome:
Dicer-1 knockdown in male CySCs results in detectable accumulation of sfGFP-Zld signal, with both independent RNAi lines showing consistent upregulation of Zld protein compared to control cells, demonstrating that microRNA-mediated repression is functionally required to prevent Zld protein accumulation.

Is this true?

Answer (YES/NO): YES